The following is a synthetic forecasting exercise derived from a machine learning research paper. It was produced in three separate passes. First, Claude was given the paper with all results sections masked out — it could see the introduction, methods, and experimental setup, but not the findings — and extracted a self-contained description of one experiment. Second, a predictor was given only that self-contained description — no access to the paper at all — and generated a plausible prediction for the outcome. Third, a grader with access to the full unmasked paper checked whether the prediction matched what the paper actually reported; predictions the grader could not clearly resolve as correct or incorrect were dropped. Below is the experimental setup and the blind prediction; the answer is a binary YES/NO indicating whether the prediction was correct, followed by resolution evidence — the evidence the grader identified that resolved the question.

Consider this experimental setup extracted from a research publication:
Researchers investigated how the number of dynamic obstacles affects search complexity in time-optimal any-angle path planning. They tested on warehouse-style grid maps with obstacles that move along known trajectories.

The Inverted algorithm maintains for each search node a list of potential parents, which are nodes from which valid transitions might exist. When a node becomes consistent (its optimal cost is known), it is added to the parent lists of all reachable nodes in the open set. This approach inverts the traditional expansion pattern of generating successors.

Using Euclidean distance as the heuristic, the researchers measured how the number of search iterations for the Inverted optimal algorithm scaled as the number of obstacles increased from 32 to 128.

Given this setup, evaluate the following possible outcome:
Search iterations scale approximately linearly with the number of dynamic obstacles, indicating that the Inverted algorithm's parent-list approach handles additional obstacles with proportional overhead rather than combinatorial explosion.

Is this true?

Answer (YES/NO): YES